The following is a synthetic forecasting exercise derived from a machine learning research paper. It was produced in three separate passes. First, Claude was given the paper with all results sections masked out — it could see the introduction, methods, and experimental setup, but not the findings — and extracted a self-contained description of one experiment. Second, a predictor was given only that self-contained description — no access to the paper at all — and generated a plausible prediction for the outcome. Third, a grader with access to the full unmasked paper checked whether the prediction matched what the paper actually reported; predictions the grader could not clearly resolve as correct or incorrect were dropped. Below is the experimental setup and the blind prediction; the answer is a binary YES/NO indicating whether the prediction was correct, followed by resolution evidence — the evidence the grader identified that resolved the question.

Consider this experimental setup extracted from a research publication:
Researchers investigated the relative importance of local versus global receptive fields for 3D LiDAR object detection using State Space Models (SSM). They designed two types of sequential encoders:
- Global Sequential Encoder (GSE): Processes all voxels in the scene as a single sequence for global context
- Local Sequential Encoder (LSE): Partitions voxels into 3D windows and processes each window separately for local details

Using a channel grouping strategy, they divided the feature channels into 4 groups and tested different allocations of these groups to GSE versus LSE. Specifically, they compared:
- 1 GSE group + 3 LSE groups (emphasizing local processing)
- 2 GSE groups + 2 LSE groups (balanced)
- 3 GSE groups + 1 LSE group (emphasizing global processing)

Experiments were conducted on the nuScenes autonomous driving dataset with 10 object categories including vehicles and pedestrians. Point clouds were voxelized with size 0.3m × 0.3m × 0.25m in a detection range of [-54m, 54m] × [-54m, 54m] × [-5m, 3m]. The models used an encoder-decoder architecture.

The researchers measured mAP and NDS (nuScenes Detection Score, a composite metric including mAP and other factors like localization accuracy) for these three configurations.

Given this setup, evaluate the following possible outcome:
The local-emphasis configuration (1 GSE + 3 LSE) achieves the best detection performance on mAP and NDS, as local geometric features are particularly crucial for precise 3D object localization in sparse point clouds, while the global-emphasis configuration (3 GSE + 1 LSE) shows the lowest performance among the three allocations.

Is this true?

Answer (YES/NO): NO